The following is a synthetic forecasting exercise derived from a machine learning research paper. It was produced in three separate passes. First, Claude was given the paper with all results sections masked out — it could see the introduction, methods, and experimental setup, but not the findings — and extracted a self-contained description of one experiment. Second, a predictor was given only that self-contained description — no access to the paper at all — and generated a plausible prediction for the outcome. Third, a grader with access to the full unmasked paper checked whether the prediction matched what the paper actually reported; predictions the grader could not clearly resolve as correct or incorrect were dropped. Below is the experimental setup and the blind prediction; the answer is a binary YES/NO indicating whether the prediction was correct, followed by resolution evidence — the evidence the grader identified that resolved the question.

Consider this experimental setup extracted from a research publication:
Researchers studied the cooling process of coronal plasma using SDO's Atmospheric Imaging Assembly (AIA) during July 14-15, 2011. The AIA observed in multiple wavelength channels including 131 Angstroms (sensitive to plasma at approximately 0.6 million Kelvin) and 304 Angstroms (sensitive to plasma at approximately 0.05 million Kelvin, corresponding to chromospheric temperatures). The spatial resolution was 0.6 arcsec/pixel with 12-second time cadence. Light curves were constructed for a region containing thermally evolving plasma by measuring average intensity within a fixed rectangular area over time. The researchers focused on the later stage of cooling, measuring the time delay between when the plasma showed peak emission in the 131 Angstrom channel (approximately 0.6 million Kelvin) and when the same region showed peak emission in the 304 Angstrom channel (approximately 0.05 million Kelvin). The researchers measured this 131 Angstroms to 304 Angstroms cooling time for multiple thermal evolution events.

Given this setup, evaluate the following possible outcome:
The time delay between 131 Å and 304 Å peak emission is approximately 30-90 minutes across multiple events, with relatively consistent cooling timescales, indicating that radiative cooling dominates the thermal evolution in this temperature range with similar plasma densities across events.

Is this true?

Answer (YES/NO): NO